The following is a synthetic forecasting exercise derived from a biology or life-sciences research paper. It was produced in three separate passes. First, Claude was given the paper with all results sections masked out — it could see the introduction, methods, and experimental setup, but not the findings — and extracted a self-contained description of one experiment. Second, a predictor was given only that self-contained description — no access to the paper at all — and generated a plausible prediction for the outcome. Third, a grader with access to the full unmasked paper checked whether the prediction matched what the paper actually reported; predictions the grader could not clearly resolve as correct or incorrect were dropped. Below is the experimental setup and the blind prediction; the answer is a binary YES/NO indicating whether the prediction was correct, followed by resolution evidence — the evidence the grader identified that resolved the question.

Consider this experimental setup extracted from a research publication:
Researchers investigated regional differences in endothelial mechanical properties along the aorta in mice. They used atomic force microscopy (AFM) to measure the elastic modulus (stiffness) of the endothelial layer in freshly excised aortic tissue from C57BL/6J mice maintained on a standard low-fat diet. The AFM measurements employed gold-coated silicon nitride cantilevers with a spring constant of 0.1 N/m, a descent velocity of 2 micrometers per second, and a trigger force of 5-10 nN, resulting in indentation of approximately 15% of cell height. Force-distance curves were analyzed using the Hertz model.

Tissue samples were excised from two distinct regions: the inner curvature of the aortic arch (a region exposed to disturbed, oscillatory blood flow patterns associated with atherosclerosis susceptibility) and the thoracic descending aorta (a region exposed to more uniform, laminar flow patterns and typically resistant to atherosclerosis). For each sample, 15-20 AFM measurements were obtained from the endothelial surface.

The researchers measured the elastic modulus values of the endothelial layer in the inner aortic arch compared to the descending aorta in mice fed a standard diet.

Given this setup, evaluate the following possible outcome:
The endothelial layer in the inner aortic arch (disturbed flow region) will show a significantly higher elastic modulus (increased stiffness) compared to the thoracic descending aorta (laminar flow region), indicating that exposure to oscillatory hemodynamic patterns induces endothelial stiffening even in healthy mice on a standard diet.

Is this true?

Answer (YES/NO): YES